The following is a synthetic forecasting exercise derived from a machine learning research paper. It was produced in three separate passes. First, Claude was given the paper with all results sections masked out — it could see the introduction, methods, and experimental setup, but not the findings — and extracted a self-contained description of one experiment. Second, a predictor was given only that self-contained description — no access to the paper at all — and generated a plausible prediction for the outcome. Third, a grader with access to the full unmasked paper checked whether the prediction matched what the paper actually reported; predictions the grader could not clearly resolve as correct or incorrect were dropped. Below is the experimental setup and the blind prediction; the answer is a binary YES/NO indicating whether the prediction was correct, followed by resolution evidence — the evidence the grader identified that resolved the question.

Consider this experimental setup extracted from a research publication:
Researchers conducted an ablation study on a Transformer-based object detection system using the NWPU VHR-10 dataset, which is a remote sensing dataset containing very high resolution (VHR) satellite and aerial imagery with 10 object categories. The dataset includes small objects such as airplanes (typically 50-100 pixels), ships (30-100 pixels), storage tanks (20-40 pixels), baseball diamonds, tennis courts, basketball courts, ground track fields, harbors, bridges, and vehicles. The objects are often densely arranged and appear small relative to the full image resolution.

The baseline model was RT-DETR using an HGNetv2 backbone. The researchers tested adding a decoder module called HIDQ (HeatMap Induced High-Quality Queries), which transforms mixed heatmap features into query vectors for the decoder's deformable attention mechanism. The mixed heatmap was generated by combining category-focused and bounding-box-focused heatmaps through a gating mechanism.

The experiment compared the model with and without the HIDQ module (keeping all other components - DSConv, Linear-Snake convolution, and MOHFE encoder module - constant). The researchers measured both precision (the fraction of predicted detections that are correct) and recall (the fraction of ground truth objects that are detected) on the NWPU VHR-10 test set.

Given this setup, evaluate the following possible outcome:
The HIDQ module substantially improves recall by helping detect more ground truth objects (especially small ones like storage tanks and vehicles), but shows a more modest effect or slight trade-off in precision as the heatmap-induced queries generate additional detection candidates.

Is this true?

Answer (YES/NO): NO